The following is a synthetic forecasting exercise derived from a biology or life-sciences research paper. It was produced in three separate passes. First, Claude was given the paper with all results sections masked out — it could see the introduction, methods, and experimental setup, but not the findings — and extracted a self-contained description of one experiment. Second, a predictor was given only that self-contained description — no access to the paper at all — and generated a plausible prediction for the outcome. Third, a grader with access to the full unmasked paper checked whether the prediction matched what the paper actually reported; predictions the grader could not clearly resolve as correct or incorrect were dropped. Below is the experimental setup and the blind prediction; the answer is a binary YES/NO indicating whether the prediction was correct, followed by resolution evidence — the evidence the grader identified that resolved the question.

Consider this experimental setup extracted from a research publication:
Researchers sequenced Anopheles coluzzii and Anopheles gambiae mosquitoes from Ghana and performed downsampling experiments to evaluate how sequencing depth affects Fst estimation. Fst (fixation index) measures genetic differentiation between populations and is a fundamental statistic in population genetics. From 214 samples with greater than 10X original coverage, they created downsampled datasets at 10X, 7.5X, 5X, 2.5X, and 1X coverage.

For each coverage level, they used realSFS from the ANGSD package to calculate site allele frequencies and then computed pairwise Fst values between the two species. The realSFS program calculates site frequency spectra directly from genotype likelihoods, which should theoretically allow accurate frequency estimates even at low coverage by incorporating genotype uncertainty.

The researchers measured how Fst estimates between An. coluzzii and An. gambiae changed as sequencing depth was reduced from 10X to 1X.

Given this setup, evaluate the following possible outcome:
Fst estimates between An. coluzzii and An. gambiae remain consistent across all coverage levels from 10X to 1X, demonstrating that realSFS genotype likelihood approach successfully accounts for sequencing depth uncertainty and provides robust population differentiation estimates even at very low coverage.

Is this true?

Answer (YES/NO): YES